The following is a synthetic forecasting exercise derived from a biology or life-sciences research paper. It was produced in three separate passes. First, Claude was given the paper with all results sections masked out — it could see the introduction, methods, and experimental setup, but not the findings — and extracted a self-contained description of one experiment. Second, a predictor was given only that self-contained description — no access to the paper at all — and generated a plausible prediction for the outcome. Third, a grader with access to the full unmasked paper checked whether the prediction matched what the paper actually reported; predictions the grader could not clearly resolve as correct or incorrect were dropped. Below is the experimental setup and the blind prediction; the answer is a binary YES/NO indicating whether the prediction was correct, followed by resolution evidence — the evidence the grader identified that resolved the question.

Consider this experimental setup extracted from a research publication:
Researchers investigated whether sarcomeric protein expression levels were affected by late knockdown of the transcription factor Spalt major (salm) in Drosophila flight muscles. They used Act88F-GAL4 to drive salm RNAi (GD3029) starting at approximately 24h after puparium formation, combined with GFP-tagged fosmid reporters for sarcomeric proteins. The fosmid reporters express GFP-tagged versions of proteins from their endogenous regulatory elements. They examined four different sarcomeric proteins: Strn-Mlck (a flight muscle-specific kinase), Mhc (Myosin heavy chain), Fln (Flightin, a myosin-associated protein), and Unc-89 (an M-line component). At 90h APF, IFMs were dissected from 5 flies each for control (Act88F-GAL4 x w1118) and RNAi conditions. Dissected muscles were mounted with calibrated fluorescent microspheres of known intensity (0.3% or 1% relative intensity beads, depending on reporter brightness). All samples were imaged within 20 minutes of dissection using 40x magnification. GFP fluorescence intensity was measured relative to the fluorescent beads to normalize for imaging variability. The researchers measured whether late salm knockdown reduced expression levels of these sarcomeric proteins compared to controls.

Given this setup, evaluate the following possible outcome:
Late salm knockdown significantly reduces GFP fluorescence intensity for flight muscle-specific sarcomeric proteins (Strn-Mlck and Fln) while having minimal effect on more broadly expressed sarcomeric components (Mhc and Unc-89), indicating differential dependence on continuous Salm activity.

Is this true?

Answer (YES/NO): NO